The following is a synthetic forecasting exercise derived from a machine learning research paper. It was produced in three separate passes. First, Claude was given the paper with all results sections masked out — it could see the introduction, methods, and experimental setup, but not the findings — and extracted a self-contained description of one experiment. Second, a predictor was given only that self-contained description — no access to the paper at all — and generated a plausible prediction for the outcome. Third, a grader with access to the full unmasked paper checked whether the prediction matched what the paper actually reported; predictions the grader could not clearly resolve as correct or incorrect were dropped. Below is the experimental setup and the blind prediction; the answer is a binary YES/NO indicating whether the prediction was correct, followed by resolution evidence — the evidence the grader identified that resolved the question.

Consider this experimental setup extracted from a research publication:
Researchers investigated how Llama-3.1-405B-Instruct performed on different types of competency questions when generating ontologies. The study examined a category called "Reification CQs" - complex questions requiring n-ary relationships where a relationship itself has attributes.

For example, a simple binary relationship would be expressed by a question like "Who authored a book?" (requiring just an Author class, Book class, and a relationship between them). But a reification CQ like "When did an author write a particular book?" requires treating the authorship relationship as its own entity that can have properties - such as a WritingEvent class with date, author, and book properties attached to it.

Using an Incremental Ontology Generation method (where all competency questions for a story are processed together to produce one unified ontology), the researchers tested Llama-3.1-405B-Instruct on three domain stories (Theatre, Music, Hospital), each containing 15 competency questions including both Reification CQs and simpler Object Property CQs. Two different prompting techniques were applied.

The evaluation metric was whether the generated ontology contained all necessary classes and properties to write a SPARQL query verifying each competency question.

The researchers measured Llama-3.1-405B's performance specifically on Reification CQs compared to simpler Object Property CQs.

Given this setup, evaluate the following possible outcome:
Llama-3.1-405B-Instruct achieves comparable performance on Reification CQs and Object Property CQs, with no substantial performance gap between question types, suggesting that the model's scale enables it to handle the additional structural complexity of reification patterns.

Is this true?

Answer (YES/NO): NO